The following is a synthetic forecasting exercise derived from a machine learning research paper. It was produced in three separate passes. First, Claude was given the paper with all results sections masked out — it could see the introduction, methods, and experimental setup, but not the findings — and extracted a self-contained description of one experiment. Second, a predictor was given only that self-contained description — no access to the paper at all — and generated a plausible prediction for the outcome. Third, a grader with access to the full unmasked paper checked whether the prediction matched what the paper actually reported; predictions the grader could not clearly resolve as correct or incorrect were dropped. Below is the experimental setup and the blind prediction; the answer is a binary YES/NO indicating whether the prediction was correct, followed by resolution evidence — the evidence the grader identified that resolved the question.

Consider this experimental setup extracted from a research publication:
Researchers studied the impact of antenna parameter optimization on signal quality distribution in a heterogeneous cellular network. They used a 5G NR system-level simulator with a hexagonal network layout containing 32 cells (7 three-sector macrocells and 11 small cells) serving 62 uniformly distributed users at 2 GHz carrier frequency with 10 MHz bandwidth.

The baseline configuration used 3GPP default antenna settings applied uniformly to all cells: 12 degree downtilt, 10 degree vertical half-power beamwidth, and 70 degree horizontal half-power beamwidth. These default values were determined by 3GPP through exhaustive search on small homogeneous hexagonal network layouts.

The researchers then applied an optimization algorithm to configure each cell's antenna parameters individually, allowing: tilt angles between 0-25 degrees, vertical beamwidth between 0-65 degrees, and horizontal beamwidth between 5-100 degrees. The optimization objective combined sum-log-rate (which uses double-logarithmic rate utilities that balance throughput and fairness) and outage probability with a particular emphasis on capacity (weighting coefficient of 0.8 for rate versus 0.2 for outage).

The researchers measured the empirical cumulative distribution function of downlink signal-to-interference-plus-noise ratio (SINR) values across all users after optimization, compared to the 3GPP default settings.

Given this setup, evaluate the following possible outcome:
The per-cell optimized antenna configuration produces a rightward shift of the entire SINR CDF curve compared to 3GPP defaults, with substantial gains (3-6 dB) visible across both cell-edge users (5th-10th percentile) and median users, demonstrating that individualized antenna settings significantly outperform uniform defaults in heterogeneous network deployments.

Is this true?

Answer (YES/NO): YES